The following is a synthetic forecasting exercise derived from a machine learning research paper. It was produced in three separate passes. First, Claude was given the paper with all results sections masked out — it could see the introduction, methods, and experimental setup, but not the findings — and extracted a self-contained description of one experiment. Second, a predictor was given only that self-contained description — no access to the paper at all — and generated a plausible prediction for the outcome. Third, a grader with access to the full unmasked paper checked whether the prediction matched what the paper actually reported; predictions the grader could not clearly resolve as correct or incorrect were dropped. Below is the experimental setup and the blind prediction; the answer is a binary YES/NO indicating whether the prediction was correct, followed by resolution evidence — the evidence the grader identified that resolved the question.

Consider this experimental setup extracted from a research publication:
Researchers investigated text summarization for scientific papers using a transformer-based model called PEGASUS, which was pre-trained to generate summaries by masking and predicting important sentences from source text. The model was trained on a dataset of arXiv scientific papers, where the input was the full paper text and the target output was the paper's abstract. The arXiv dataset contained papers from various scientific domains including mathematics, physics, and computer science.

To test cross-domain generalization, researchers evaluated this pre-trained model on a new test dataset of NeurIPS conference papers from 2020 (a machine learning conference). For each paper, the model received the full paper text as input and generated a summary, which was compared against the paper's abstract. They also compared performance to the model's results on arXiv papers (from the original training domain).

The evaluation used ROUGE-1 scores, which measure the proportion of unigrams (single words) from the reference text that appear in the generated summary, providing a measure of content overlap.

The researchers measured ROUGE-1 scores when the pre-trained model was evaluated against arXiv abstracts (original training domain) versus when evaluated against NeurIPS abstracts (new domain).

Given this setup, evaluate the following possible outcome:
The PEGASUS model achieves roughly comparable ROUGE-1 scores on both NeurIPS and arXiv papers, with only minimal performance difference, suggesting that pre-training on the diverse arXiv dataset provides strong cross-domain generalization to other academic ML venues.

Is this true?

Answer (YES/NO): NO